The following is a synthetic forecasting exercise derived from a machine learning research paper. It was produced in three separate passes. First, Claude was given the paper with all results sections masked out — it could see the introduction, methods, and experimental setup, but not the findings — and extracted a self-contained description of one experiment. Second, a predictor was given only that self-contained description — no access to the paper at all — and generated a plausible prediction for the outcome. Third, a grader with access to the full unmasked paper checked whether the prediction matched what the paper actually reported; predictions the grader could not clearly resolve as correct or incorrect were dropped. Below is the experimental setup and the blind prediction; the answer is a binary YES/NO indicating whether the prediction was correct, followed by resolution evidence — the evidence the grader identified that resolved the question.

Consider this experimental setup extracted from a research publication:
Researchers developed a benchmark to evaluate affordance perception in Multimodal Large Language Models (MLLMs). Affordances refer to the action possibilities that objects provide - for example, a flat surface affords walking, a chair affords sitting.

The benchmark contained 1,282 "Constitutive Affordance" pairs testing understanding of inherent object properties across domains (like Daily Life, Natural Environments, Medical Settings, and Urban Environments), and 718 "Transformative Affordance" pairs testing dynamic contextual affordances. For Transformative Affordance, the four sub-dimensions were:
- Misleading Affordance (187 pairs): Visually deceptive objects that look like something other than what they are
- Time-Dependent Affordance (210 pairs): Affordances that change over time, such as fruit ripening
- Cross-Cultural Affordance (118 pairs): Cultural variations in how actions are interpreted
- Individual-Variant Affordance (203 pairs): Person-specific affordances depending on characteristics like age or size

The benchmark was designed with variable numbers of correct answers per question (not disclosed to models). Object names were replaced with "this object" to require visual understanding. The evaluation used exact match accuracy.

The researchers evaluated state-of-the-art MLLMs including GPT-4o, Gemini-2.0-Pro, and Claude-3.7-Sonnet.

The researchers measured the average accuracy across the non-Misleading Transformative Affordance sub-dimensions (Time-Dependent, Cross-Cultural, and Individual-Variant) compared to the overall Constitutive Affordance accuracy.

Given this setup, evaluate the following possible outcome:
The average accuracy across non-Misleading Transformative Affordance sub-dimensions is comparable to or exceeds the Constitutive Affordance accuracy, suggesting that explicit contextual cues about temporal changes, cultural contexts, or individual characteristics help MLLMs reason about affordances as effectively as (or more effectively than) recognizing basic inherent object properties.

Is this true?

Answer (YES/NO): NO